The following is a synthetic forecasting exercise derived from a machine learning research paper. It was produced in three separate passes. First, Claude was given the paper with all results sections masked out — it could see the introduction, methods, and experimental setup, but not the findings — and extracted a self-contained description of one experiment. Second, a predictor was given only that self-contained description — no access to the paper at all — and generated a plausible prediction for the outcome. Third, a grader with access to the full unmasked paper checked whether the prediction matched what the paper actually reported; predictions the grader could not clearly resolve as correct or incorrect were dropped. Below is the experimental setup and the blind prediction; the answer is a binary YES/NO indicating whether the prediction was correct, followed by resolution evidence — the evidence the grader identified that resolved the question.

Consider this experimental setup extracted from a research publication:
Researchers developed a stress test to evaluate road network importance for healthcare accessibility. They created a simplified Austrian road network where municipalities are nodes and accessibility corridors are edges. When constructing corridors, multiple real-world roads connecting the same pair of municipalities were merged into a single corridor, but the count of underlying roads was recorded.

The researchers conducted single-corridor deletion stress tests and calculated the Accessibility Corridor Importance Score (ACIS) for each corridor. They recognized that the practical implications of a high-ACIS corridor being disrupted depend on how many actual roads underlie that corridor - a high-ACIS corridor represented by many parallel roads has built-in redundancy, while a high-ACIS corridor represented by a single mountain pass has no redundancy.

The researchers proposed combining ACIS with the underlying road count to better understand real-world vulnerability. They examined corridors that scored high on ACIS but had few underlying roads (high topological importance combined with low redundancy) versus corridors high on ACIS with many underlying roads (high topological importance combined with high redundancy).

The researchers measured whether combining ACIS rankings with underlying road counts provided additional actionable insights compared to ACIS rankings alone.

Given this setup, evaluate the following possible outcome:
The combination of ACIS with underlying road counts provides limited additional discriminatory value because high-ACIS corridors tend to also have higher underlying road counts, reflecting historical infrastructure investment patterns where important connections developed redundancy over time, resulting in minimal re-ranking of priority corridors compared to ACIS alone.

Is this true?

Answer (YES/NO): NO